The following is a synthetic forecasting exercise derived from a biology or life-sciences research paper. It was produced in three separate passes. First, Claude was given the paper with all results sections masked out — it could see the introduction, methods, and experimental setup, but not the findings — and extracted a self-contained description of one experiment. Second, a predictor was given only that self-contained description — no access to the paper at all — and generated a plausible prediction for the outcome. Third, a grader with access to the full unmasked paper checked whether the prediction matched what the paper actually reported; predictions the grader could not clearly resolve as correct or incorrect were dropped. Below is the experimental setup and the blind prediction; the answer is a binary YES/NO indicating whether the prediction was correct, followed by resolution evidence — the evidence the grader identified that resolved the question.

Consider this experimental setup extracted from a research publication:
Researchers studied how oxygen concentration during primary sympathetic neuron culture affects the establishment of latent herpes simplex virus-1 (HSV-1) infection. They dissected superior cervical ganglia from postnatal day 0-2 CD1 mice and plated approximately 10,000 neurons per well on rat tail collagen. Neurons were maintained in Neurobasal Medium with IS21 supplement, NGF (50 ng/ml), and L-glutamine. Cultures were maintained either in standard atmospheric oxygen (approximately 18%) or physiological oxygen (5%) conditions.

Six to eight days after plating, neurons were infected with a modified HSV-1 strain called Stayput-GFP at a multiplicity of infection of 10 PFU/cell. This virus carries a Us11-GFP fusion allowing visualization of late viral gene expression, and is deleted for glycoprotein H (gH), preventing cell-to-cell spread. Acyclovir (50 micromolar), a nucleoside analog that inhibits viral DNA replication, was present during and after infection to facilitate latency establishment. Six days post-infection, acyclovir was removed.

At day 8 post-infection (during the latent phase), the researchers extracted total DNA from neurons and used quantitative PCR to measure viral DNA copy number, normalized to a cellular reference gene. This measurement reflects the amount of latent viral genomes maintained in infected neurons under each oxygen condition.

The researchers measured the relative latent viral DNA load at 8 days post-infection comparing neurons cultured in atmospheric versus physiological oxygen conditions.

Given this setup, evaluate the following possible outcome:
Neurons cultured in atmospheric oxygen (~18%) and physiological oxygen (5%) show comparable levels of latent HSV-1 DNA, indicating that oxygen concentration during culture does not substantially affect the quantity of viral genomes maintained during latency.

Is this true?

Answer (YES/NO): YES